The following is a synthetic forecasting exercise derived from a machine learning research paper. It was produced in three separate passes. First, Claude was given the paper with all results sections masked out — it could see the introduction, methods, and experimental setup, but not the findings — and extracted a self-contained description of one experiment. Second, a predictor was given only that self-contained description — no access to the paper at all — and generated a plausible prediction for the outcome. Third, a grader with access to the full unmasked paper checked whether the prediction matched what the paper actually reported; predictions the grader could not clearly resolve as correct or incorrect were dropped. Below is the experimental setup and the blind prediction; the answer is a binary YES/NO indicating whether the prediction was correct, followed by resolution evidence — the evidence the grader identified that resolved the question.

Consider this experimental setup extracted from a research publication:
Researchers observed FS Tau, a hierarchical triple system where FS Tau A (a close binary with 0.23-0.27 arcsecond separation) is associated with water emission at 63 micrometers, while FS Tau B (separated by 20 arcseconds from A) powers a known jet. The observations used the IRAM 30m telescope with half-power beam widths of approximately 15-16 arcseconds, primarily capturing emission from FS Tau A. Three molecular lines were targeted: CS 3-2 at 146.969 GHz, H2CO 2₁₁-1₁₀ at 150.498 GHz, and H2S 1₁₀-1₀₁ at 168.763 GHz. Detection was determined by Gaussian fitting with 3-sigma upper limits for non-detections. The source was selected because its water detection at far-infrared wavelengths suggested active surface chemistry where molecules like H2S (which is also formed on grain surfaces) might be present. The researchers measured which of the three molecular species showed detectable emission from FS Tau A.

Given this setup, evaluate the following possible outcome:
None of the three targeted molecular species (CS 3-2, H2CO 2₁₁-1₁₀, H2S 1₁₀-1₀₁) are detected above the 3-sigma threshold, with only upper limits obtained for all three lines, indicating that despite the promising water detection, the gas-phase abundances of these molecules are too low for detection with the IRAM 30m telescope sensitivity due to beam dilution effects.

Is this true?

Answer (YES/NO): NO